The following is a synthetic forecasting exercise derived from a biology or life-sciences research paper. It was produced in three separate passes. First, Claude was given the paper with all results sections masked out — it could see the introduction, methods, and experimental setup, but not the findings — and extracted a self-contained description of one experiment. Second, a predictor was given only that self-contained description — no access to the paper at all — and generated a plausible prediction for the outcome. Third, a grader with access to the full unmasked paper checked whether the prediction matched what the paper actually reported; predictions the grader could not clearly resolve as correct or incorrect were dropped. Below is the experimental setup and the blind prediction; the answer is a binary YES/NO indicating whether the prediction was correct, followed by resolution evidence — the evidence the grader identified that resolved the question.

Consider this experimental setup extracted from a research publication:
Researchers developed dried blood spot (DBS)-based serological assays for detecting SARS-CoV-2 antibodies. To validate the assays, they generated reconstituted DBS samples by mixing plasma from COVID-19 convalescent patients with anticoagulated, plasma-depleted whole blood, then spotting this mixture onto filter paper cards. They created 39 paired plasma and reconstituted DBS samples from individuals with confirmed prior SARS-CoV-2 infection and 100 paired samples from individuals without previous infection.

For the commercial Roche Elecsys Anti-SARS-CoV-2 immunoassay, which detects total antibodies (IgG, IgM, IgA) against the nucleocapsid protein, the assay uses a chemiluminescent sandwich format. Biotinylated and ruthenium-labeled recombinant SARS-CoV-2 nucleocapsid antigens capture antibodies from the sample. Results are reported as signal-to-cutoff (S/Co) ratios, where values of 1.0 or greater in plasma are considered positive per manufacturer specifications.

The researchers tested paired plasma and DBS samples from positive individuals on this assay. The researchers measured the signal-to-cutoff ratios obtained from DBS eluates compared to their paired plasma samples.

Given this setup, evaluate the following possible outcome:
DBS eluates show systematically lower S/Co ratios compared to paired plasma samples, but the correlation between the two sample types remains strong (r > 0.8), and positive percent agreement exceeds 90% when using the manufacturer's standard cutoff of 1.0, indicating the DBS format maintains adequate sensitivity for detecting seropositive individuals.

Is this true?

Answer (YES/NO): NO